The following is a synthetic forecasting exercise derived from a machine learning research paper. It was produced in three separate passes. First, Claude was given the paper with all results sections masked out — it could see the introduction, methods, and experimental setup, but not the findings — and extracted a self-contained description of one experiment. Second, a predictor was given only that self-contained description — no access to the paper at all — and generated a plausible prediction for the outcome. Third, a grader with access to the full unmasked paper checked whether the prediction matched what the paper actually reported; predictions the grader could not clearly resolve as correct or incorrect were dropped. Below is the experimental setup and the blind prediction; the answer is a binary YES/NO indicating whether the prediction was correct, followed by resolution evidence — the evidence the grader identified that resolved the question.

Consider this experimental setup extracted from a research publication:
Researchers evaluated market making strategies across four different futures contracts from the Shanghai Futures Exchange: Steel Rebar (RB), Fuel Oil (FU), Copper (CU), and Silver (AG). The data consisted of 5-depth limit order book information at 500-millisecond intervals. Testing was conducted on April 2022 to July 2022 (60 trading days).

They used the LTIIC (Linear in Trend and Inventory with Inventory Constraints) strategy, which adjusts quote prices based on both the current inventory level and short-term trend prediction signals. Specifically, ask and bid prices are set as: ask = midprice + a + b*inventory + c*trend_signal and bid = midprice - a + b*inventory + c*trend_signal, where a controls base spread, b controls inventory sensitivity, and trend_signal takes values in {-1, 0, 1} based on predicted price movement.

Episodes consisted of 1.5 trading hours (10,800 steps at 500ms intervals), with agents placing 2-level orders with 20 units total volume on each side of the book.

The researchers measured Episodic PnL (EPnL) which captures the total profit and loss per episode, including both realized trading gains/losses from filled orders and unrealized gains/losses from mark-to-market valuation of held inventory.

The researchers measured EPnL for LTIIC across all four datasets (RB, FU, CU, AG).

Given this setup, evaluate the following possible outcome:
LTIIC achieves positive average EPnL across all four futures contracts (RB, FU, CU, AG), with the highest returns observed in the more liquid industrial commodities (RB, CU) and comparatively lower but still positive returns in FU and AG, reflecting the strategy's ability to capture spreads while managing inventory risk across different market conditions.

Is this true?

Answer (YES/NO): NO